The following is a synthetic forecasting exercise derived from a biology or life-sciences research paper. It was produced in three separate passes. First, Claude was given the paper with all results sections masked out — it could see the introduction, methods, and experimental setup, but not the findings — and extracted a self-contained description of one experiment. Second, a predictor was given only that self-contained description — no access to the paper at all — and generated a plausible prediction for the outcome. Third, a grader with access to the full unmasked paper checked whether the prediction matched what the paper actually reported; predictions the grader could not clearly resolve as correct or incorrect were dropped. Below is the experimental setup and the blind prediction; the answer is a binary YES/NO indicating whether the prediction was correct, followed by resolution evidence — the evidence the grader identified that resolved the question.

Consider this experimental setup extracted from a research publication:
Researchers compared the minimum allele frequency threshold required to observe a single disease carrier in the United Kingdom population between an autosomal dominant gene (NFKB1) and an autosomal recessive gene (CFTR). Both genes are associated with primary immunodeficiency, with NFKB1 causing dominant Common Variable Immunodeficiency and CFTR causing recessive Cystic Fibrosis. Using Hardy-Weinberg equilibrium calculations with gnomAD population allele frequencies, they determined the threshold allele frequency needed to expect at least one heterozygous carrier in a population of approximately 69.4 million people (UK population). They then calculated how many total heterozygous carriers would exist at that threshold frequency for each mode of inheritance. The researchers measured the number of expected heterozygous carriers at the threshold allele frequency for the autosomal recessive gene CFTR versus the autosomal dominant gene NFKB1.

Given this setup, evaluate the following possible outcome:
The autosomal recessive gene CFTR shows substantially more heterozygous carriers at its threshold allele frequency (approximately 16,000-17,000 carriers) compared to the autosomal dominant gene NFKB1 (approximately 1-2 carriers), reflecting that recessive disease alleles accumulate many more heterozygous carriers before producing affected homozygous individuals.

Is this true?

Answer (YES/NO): NO